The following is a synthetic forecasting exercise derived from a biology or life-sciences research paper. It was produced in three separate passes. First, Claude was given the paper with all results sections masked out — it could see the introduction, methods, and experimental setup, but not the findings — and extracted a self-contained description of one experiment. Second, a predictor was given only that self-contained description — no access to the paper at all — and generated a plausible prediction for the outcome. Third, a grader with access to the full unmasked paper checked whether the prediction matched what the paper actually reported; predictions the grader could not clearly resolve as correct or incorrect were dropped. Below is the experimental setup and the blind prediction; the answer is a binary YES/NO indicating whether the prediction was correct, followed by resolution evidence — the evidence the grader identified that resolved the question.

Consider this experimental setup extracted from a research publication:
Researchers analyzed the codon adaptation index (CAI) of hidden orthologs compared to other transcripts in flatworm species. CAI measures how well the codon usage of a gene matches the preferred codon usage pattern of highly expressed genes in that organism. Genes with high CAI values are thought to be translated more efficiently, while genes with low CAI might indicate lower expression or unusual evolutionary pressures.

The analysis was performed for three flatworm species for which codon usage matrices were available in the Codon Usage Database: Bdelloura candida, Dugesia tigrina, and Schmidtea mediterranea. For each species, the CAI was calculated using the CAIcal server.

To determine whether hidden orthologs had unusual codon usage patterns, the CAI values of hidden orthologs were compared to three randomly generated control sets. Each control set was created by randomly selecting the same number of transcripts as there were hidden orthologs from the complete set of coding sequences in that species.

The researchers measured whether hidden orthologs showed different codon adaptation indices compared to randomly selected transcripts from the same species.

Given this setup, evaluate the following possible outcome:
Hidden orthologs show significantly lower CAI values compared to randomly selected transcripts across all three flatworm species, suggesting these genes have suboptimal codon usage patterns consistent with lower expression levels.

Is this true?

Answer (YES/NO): NO